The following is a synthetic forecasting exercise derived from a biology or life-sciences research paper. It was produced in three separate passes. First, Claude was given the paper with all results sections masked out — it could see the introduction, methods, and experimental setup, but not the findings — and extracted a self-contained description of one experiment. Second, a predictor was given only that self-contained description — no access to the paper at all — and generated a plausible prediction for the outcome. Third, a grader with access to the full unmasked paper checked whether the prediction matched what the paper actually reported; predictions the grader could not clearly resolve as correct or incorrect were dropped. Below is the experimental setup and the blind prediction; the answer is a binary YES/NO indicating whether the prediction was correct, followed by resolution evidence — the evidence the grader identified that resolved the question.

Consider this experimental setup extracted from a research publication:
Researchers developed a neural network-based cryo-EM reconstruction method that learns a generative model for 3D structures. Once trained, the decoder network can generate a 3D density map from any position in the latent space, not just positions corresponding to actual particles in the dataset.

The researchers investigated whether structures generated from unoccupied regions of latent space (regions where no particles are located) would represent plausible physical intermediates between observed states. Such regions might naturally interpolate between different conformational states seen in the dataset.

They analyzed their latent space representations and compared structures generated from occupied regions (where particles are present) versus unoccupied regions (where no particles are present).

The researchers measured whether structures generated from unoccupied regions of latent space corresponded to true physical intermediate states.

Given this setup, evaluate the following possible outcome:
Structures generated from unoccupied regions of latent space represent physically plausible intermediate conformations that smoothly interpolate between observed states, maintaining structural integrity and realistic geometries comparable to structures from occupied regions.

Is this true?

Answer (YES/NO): NO